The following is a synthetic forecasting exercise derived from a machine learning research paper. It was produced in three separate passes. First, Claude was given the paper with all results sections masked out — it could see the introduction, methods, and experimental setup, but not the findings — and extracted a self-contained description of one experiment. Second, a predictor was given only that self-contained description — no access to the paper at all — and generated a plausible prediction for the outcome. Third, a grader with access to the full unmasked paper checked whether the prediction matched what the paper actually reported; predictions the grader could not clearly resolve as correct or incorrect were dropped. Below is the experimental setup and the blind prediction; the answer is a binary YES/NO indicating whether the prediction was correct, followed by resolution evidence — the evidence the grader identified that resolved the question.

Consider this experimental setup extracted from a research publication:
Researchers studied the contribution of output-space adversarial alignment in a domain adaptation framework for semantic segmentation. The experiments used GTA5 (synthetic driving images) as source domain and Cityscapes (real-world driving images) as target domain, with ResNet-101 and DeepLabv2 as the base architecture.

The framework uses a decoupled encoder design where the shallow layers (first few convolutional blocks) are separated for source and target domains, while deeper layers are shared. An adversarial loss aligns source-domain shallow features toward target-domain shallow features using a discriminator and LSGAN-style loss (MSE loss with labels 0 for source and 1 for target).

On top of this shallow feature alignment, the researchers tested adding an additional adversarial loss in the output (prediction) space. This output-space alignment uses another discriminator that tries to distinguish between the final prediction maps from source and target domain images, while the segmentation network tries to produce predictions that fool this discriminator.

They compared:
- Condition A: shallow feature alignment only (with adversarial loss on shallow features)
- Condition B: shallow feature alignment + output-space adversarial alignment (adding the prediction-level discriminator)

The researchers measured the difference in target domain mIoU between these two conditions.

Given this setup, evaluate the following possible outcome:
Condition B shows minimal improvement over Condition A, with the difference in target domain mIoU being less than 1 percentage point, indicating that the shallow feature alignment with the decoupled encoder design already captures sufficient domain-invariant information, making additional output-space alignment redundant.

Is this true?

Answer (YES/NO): YES